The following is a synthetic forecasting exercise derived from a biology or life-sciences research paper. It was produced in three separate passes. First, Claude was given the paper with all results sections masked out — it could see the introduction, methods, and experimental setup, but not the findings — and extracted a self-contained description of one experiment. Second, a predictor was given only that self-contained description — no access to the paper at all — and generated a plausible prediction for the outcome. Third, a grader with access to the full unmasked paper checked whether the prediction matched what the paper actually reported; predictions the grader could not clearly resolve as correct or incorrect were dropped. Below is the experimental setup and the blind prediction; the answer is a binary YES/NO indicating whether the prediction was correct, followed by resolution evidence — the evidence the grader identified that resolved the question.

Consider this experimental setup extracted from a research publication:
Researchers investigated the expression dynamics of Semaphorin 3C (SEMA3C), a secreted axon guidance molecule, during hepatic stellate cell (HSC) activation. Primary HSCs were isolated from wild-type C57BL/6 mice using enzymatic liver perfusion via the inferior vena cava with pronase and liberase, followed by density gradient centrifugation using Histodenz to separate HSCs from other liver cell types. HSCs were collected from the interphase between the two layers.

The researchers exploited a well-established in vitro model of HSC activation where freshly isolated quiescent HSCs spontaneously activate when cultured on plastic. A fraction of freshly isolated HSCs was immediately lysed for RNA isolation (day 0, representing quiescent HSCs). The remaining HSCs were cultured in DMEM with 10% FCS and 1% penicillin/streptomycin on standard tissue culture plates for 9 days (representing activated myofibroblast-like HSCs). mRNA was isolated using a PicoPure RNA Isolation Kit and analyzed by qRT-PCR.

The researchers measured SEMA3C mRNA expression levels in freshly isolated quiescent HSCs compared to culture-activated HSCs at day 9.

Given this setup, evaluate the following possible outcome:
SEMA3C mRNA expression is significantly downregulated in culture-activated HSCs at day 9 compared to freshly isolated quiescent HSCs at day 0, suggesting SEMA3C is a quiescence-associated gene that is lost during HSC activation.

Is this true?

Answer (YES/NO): NO